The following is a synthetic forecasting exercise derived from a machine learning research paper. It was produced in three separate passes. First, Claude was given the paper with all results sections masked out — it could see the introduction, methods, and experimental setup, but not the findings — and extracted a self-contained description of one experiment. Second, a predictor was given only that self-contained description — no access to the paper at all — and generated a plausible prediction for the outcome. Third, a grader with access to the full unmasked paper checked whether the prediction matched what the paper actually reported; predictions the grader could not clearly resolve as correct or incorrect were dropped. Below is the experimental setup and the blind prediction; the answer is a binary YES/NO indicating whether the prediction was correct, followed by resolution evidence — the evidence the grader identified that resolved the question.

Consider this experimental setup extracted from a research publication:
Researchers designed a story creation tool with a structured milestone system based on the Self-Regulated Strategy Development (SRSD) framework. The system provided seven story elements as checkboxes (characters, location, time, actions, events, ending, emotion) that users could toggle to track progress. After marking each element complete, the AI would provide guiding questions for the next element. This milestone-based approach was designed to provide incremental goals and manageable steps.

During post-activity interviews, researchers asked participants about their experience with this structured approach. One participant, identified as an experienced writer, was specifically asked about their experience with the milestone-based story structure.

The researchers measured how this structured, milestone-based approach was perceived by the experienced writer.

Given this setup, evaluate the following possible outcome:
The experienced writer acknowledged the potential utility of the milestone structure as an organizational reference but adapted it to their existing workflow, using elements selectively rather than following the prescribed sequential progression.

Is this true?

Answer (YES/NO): NO